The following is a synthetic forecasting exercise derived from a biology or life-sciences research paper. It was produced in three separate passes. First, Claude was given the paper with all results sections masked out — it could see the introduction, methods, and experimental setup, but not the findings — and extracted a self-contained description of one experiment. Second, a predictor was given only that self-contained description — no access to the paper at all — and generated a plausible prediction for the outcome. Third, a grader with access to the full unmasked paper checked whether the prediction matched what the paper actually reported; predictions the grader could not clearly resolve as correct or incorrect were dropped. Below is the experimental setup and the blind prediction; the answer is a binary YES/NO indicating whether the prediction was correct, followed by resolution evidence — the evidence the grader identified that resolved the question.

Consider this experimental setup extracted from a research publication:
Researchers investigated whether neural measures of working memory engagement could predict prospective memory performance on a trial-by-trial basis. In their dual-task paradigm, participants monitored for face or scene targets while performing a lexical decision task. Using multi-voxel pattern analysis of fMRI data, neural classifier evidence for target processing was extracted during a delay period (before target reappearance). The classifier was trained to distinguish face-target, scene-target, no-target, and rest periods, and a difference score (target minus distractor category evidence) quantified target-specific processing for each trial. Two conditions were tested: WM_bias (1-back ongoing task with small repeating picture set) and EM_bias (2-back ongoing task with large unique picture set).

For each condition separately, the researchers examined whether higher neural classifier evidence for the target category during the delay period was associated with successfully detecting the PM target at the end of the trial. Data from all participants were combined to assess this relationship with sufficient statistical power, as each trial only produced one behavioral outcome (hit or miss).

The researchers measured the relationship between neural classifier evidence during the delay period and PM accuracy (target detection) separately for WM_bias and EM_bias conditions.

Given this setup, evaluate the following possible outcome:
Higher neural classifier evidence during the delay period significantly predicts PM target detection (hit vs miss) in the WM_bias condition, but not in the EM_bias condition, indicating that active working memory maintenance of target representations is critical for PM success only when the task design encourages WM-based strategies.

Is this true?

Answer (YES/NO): YES